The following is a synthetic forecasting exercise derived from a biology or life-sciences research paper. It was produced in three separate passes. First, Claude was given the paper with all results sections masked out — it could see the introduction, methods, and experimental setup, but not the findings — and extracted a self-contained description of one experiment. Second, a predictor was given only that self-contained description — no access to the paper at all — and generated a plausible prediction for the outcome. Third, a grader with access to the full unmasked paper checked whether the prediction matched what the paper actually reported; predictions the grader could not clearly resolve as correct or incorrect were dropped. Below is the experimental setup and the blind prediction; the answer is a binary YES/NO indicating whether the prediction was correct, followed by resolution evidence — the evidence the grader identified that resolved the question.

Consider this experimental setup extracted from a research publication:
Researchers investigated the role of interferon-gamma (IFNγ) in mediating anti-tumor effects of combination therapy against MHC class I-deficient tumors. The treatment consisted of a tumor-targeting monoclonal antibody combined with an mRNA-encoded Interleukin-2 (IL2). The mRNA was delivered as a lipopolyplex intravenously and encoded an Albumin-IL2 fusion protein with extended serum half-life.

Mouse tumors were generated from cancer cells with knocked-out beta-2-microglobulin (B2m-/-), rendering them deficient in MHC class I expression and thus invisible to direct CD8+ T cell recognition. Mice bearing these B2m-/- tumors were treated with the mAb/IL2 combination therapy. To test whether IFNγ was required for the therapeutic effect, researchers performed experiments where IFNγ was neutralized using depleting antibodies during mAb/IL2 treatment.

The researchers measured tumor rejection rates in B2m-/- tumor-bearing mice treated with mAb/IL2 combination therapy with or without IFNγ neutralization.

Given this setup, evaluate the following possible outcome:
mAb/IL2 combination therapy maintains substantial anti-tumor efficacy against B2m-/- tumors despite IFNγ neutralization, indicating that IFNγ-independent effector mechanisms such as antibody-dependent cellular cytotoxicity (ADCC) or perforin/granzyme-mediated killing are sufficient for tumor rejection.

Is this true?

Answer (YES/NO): NO